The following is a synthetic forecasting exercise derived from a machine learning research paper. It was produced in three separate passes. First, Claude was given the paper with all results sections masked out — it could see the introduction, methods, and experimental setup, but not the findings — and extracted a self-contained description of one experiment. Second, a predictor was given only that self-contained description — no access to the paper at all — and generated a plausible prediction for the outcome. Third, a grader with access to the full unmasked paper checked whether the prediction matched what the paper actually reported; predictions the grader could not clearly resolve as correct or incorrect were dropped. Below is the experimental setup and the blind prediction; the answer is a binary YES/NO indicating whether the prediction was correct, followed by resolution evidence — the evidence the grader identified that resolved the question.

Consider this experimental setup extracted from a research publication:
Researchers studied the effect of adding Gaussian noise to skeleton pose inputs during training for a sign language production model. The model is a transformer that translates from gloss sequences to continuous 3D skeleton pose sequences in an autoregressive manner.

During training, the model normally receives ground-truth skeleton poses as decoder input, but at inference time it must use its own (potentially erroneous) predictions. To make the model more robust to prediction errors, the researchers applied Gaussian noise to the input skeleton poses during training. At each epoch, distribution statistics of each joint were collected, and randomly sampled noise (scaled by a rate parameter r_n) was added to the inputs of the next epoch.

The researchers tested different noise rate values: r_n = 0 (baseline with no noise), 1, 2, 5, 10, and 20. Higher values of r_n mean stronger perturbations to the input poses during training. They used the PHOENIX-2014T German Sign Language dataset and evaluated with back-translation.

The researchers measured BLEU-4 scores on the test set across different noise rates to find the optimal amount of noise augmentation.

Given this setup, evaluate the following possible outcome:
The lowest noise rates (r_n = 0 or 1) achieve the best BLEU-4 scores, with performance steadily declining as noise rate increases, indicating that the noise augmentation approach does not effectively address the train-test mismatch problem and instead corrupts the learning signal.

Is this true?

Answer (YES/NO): NO